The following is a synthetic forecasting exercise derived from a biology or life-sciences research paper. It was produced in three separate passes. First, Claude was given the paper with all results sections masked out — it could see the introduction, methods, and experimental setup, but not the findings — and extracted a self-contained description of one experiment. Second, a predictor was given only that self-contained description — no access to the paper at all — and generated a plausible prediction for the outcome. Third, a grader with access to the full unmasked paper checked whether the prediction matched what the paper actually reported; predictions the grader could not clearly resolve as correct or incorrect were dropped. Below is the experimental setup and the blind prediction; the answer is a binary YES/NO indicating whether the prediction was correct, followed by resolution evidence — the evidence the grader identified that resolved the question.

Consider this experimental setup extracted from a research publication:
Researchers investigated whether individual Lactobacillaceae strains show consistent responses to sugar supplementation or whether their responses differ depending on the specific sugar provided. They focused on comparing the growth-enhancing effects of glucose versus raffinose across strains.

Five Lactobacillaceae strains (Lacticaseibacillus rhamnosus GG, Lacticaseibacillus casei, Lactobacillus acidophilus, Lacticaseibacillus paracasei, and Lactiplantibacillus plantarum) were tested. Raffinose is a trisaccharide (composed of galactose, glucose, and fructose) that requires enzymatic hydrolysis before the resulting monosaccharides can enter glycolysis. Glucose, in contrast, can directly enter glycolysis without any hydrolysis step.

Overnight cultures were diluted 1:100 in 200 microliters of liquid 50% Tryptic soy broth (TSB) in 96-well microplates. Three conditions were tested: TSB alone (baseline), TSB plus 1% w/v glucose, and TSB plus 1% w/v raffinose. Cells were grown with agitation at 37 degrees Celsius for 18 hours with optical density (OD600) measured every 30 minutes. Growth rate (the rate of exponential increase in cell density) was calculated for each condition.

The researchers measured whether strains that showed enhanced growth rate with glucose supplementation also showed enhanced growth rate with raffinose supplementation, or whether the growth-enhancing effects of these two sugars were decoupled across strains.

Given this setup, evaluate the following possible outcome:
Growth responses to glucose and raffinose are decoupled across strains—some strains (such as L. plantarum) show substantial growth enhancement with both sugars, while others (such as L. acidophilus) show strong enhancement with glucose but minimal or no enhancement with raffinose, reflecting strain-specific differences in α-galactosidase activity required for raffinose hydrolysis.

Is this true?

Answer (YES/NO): NO